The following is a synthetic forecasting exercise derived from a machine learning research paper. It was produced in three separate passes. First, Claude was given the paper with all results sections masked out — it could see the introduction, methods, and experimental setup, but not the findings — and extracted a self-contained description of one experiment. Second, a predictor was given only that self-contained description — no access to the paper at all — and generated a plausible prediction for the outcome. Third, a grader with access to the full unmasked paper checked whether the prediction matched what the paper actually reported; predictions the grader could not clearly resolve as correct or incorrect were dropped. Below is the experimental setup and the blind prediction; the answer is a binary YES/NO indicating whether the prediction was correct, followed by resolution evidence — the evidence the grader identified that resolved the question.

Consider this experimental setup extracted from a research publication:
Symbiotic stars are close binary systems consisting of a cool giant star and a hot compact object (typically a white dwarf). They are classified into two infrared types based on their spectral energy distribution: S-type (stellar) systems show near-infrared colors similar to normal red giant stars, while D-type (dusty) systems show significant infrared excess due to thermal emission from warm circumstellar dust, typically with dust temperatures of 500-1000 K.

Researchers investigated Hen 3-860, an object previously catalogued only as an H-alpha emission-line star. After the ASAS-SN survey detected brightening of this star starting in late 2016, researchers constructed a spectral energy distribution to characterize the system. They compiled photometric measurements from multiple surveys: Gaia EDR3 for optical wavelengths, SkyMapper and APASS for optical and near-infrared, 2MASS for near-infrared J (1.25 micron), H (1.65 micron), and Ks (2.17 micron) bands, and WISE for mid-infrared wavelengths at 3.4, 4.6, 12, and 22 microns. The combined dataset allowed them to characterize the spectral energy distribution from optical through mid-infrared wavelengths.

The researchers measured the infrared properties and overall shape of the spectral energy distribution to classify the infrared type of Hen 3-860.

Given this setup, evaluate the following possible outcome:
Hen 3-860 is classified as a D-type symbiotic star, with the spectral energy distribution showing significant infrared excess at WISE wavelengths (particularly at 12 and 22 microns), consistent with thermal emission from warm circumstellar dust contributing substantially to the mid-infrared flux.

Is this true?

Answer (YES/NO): NO